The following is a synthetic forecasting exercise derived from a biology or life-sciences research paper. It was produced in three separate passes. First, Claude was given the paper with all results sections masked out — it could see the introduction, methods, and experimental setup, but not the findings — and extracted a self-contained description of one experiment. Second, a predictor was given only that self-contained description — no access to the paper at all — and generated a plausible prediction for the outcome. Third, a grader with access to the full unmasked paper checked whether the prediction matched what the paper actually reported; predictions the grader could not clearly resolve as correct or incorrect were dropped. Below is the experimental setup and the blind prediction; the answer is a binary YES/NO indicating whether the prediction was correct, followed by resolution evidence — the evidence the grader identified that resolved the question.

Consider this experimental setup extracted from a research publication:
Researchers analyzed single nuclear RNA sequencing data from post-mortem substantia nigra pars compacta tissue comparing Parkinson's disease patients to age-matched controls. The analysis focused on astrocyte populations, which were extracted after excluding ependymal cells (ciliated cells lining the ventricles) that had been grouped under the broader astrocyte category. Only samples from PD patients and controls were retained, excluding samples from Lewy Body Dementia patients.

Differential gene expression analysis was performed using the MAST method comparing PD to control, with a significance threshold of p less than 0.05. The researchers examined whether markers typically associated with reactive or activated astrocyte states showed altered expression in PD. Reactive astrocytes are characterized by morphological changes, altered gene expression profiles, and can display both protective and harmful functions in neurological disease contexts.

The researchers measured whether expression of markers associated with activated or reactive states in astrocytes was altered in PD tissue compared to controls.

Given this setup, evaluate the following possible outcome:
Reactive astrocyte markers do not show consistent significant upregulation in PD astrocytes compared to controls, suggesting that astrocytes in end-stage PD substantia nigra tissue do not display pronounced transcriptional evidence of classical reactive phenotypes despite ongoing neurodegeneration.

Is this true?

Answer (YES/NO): NO